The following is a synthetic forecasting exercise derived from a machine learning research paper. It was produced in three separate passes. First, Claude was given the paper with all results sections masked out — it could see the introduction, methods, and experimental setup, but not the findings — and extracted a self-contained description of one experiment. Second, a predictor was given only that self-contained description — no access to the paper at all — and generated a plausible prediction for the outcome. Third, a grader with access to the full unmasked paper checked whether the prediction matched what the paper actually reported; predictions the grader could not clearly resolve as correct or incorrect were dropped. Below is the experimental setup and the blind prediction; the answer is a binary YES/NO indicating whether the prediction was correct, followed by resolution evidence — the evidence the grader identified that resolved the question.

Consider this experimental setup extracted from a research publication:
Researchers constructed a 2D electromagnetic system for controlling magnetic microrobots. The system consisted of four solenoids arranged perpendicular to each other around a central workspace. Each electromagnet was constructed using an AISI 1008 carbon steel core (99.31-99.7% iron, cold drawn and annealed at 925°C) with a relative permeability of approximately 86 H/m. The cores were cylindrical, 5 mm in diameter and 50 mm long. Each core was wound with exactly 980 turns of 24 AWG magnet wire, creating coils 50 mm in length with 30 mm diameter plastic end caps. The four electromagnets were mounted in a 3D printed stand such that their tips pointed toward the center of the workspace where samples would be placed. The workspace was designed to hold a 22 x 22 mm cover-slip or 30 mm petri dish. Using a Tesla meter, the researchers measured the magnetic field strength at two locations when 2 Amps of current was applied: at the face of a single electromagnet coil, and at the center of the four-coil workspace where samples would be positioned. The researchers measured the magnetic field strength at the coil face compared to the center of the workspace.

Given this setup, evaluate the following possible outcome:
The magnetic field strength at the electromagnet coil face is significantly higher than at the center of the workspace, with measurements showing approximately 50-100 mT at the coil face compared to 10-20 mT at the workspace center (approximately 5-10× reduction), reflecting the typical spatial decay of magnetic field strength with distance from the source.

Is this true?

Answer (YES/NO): NO